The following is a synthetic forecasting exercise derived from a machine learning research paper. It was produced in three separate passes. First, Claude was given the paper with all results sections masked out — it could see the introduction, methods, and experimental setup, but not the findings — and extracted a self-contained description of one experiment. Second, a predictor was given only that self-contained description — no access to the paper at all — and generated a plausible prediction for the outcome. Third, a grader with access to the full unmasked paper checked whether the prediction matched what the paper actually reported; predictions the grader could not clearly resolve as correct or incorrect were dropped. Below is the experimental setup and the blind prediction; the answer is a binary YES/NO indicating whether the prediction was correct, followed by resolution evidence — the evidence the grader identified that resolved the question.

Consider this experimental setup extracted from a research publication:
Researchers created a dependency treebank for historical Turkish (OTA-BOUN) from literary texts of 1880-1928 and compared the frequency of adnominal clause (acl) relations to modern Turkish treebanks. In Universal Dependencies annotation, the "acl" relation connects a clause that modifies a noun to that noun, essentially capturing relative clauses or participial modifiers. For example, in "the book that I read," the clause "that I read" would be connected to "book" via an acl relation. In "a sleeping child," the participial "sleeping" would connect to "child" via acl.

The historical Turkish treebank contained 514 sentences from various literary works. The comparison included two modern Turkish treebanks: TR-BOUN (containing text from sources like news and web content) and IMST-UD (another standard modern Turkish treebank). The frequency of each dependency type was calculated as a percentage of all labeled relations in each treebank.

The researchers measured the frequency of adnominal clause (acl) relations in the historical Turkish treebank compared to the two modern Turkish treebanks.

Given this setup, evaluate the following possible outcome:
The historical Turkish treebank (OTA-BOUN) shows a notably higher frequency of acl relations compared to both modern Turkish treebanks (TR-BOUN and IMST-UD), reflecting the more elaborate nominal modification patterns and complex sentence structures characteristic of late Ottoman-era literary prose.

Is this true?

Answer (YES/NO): YES